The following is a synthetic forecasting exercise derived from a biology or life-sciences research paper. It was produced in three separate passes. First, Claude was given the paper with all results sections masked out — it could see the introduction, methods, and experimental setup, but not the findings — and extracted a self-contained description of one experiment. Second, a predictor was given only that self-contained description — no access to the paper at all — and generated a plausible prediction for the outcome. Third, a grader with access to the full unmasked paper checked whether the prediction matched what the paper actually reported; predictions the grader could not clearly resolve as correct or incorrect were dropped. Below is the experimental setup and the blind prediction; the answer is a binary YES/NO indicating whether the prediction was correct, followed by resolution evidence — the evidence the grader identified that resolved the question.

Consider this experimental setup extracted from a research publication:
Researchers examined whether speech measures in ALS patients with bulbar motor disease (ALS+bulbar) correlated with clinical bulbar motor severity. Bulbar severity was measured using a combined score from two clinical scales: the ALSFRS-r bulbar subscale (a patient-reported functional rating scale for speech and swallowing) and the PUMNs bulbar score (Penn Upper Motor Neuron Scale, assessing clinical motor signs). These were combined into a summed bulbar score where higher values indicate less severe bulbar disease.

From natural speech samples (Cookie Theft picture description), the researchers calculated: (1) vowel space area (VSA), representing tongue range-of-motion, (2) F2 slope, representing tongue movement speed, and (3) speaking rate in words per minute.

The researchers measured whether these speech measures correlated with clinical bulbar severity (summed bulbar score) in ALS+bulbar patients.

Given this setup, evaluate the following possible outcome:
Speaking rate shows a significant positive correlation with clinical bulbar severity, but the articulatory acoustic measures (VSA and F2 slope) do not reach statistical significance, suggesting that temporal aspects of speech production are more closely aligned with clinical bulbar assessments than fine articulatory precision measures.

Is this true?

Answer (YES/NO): NO